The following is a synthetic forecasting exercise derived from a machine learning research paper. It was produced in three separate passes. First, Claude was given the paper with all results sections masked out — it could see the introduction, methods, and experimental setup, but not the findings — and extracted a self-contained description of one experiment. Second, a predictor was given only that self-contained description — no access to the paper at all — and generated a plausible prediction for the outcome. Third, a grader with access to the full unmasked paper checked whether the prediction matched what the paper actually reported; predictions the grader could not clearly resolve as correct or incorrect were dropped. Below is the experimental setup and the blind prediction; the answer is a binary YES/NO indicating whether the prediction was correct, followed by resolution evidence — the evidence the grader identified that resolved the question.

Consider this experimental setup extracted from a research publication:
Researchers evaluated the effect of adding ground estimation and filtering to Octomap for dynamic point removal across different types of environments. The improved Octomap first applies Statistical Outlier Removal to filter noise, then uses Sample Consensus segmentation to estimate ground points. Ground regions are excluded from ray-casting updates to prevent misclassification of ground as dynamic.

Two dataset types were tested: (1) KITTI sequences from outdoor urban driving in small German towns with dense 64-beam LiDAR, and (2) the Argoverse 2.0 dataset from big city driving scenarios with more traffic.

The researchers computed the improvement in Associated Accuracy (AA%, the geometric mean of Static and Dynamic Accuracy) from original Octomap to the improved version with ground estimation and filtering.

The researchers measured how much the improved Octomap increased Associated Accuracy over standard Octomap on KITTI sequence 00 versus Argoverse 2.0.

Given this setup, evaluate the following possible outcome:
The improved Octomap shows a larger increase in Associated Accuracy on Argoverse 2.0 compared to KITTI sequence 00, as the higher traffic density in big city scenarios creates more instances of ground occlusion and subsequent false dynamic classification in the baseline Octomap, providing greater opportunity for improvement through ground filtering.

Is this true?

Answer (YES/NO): NO